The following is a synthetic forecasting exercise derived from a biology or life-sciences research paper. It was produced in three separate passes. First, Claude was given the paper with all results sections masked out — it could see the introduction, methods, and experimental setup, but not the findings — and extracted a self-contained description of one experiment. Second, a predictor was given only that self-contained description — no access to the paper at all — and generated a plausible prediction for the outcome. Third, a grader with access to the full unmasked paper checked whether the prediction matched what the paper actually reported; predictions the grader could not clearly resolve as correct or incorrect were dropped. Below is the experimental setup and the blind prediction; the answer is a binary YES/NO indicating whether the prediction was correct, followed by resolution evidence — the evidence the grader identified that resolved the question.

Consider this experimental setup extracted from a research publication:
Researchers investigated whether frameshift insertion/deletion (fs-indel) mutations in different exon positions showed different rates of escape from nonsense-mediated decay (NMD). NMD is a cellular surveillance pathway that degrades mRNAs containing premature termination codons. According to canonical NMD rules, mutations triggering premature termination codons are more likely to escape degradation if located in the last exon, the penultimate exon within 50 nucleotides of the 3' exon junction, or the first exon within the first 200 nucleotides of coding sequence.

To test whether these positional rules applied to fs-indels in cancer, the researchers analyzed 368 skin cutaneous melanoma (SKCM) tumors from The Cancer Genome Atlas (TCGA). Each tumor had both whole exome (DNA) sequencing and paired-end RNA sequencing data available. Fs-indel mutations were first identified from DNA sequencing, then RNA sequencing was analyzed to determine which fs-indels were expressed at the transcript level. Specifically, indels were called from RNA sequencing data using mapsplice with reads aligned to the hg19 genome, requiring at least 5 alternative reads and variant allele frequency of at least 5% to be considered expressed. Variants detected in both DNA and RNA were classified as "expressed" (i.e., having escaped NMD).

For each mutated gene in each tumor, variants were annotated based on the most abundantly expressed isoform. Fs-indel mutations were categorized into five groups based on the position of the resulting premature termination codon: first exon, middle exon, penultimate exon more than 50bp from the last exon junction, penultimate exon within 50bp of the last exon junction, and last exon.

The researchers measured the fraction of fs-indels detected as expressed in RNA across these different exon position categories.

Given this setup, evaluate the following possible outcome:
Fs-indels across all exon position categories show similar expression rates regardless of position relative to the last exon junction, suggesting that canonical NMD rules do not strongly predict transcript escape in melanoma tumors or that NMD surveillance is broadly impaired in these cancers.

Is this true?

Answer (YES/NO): NO